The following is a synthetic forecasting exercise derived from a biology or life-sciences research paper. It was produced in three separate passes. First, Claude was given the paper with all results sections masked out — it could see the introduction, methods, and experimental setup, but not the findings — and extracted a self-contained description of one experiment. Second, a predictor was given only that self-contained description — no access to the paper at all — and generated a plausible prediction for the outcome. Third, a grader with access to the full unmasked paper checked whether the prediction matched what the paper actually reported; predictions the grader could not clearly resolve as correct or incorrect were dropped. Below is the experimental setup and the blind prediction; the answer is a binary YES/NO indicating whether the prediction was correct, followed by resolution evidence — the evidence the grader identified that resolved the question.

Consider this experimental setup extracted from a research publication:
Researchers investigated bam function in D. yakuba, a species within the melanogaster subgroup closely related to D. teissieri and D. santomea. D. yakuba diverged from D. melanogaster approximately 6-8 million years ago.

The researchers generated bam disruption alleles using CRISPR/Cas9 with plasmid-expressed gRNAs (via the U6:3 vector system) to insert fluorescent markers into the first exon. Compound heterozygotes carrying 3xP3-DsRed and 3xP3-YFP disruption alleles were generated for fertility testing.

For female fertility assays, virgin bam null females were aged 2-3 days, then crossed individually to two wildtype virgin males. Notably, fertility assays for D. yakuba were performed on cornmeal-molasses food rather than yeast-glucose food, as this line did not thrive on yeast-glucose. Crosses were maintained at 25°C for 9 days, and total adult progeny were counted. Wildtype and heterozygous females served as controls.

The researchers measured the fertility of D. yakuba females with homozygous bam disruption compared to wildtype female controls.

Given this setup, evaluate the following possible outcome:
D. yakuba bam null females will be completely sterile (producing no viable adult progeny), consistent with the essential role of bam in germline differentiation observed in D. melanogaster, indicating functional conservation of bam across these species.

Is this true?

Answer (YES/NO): YES